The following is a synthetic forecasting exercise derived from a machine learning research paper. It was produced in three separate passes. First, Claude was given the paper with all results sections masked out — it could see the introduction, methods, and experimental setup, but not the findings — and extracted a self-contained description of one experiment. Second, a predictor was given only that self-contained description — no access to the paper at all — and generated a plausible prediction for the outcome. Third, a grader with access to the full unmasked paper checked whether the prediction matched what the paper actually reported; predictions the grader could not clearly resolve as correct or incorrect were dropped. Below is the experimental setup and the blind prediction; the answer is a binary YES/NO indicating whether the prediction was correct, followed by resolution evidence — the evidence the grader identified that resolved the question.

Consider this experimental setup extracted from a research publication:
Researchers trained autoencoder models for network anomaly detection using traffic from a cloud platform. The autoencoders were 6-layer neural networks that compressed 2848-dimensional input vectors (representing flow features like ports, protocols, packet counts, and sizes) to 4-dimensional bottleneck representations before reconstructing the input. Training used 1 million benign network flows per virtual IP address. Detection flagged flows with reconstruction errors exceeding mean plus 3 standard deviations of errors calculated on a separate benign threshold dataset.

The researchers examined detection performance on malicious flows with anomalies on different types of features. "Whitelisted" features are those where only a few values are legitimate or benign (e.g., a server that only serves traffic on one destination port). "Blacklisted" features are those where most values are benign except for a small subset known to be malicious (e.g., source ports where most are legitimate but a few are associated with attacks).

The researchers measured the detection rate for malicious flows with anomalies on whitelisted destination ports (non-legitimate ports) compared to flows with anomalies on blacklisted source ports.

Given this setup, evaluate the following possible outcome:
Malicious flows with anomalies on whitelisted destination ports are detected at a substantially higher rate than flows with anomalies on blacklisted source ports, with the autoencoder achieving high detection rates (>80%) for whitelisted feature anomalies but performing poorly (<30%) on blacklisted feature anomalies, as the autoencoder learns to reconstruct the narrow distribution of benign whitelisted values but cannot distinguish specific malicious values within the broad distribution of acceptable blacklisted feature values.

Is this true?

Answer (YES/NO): NO